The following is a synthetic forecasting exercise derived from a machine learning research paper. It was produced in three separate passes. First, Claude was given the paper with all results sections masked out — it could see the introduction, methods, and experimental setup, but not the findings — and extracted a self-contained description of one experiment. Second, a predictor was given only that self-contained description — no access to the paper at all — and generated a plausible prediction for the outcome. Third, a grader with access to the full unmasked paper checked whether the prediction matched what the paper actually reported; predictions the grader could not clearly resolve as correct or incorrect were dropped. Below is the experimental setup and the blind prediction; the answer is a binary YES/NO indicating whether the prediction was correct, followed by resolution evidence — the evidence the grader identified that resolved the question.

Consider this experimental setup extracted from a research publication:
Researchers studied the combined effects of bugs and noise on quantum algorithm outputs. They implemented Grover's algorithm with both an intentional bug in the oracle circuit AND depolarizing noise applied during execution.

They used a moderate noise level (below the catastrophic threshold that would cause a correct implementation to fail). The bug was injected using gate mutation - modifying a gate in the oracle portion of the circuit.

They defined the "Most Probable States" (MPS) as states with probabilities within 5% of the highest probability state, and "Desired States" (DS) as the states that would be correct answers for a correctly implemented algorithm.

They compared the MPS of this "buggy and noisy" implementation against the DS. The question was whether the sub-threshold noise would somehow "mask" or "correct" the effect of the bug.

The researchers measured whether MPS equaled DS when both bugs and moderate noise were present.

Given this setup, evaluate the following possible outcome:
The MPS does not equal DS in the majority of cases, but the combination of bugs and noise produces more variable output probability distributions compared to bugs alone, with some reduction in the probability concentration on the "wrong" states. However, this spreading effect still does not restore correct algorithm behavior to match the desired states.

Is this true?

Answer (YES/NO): YES